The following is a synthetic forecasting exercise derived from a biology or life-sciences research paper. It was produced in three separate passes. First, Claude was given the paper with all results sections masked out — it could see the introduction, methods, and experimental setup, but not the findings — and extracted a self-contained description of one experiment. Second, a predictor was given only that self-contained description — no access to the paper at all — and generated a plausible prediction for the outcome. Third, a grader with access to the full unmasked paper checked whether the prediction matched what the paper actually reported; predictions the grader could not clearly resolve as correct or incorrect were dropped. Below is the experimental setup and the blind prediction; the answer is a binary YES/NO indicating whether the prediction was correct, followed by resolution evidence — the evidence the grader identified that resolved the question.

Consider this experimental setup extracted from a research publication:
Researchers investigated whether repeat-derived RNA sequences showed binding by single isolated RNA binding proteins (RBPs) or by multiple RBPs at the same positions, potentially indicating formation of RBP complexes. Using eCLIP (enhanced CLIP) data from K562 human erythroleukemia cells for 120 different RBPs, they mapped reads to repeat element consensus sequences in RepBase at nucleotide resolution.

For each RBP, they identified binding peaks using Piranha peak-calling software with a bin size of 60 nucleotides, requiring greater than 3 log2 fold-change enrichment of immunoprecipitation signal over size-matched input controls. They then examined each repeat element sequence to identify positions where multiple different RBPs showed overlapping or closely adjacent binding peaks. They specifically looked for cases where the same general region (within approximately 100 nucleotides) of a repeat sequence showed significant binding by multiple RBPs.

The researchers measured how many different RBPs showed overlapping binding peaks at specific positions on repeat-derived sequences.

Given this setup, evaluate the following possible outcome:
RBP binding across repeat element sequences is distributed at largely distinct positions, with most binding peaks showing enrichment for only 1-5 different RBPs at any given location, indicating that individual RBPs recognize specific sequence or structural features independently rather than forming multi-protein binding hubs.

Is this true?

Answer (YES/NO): NO